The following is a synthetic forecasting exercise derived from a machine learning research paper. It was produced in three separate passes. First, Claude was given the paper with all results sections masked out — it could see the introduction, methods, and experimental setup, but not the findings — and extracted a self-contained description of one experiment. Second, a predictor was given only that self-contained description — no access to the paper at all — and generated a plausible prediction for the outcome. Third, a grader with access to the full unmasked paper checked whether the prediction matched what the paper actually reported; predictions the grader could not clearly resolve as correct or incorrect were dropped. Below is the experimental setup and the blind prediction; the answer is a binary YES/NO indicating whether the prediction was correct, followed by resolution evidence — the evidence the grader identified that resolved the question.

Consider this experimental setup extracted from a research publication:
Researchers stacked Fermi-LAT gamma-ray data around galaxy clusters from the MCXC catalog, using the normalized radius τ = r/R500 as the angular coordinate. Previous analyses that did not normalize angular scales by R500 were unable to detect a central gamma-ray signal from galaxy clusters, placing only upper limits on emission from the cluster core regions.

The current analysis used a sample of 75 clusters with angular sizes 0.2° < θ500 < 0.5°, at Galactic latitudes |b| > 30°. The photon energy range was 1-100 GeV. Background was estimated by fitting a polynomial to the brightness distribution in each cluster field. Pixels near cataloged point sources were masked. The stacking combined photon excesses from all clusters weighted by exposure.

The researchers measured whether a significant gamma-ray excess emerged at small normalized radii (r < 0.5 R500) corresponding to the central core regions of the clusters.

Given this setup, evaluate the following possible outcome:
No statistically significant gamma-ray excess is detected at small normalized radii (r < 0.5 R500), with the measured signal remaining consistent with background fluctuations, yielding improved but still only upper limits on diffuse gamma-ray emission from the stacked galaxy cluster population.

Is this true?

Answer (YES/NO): NO